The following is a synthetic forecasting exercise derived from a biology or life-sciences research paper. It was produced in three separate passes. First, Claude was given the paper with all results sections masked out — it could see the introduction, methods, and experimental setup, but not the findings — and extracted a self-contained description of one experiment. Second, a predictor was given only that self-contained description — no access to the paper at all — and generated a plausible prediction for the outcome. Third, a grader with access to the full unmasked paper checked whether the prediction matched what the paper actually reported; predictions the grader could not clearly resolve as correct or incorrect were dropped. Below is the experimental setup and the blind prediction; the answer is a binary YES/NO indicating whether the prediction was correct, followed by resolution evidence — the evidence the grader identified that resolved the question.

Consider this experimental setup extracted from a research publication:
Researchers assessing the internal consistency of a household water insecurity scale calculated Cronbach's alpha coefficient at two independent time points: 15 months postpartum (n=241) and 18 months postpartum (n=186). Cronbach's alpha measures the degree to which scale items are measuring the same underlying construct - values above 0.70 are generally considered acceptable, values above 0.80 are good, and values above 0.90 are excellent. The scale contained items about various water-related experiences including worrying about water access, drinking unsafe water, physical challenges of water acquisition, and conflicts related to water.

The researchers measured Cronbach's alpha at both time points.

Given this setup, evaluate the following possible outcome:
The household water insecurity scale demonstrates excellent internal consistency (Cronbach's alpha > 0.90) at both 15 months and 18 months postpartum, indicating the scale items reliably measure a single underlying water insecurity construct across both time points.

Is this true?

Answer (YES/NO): YES